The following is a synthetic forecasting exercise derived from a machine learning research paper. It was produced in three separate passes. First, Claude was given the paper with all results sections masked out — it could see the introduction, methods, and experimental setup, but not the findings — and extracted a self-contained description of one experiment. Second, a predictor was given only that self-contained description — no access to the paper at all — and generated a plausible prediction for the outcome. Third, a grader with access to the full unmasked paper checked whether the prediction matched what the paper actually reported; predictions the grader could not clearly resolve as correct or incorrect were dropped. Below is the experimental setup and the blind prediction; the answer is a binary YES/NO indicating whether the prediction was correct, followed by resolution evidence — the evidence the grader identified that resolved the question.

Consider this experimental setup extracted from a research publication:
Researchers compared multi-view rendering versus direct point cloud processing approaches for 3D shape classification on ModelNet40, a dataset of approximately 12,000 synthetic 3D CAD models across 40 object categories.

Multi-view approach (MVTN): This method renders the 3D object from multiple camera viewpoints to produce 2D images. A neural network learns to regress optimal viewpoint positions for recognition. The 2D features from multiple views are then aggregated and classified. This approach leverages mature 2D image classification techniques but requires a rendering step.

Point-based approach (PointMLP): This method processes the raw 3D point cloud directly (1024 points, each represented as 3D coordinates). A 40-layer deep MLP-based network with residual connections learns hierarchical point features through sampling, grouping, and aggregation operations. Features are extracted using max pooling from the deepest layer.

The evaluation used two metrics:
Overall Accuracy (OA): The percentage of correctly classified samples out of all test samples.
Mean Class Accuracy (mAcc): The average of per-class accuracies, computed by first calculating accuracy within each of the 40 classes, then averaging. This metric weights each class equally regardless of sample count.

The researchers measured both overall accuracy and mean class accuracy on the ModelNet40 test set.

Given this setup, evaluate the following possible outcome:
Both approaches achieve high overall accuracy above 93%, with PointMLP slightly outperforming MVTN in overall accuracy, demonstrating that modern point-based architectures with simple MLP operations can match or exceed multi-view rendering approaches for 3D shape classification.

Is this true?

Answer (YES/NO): YES